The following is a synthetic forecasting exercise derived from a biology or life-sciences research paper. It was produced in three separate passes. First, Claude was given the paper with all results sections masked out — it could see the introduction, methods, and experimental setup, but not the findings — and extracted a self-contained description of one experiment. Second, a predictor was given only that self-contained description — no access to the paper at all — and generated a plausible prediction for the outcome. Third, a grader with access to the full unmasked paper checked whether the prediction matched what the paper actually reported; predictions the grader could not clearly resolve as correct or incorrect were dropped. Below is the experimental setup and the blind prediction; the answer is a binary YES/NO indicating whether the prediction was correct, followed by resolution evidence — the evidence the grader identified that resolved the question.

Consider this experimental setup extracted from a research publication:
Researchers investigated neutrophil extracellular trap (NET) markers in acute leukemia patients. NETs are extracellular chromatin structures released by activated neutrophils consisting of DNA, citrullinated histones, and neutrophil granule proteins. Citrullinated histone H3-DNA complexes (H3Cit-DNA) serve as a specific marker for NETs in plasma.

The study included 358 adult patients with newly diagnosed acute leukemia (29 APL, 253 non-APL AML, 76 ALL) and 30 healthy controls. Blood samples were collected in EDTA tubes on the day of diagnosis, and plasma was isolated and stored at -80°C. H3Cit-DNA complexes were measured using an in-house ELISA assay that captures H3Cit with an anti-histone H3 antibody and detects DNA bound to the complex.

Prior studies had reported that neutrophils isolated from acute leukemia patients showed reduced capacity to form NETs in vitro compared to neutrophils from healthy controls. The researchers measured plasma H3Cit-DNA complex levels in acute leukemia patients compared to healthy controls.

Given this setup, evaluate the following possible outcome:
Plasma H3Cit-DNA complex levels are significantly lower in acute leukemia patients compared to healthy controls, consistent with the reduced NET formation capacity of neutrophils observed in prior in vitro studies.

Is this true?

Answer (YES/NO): YES